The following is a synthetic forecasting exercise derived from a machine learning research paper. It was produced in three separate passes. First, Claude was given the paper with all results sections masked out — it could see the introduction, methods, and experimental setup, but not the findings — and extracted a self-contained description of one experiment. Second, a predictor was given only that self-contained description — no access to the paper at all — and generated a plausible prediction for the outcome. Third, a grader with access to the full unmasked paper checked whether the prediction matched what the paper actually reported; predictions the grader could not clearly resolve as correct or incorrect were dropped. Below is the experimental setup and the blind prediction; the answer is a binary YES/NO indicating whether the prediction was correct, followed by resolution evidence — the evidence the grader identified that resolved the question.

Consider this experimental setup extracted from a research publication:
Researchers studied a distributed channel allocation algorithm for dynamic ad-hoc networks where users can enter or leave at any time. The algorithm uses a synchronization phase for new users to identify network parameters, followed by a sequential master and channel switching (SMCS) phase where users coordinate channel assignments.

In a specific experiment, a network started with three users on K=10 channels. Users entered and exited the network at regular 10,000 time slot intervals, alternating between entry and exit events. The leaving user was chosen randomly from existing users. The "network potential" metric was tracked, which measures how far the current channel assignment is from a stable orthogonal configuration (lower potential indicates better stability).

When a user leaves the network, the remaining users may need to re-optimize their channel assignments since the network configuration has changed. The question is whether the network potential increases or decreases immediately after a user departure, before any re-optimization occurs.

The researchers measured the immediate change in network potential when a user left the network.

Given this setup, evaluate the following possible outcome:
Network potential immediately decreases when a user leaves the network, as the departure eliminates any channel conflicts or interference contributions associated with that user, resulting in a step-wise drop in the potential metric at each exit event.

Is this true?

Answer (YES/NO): YES